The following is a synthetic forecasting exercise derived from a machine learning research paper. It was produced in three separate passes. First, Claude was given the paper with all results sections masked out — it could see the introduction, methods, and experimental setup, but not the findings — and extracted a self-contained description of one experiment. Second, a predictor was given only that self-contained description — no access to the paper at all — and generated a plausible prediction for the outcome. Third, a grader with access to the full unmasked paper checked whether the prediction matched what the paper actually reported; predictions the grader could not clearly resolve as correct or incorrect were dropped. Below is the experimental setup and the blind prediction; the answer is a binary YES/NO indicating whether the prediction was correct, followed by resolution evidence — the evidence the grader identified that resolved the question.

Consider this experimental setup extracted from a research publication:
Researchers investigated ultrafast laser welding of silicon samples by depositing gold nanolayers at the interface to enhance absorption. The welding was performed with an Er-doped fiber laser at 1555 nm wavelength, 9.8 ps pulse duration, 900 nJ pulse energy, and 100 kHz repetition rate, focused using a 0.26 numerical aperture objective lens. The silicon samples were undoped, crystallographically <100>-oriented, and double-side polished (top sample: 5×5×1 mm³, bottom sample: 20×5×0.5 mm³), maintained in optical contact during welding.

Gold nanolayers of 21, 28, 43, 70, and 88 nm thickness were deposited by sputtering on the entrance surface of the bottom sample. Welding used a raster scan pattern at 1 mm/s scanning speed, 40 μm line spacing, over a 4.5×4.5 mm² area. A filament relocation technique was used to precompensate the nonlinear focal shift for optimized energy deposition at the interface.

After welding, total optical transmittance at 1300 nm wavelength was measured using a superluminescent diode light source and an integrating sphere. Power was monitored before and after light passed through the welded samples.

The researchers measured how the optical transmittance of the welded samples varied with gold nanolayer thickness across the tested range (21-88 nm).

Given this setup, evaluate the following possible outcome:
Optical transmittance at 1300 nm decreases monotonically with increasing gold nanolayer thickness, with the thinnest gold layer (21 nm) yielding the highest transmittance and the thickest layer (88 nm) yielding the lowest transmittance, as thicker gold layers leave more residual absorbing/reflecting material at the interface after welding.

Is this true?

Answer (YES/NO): YES